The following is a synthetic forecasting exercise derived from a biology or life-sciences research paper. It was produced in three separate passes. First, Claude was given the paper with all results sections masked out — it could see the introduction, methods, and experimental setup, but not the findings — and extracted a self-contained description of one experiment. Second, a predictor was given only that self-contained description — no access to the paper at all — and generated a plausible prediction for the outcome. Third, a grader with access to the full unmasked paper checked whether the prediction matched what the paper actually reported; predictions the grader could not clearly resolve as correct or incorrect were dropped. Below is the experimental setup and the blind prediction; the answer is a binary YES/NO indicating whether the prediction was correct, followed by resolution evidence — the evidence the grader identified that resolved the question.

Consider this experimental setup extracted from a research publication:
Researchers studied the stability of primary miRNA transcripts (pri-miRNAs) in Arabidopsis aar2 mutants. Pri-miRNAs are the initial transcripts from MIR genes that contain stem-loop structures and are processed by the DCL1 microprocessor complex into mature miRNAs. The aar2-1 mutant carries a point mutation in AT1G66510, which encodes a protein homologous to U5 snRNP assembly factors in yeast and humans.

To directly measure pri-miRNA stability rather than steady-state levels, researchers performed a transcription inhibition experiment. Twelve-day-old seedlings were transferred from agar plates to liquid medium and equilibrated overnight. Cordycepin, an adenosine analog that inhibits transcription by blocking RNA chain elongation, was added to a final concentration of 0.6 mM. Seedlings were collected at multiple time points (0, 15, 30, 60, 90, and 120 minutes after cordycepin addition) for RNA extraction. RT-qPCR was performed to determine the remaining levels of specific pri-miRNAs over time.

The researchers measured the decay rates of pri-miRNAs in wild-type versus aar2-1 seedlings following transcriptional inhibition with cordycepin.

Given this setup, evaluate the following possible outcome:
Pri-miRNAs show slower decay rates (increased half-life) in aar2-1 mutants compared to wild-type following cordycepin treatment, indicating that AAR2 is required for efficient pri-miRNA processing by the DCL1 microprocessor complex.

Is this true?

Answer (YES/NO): NO